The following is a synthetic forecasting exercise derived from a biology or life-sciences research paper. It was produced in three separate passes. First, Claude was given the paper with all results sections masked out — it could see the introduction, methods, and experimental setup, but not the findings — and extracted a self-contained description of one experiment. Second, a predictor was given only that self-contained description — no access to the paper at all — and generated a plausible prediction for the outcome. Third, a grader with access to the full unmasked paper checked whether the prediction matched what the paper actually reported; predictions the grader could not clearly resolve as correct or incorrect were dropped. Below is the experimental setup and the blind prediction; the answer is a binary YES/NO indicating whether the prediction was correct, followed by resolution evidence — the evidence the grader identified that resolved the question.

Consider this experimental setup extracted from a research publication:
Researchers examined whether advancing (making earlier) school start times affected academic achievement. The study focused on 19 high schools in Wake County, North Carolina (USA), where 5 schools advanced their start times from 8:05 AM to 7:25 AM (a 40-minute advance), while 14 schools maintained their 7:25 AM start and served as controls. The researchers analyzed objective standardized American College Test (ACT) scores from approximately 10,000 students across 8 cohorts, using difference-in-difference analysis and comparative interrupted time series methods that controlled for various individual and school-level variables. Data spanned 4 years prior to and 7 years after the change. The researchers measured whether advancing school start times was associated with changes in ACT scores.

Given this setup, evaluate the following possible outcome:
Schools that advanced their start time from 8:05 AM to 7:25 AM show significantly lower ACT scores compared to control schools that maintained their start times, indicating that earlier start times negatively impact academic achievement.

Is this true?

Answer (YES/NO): NO